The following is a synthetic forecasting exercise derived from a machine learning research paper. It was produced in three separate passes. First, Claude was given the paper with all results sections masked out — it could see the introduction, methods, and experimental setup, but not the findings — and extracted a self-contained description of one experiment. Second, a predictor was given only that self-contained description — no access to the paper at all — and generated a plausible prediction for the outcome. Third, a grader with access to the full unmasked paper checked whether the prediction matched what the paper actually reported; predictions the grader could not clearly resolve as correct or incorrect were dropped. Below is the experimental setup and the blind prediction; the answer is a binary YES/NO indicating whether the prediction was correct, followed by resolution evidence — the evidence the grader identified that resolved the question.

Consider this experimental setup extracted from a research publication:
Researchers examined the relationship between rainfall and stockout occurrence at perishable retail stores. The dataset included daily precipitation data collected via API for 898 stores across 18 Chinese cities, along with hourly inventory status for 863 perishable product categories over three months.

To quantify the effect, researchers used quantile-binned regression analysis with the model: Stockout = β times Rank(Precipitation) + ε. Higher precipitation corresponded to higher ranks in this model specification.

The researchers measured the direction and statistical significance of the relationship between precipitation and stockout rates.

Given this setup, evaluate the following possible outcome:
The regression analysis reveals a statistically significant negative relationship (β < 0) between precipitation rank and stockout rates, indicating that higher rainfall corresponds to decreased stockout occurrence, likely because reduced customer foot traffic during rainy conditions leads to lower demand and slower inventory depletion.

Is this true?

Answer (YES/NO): NO